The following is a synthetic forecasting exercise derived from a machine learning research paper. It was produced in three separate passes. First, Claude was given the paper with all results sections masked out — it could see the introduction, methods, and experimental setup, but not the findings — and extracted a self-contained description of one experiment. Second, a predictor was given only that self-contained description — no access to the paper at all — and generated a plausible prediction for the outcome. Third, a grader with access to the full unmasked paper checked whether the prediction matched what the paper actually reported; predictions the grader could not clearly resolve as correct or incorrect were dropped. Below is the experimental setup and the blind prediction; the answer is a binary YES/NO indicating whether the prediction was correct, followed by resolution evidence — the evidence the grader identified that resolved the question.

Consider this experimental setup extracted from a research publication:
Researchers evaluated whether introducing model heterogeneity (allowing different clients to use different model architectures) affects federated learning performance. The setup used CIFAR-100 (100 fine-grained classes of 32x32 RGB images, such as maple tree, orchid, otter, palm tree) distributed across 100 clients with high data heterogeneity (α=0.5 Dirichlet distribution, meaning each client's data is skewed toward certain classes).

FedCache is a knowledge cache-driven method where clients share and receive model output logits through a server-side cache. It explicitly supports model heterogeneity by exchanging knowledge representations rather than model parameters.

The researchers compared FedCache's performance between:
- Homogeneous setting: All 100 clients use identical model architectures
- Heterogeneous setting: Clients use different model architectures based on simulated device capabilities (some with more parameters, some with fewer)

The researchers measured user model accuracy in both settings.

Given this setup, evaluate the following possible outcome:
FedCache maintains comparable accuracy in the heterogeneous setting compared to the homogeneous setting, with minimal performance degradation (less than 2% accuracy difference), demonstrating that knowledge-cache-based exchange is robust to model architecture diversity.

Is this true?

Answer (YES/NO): YES